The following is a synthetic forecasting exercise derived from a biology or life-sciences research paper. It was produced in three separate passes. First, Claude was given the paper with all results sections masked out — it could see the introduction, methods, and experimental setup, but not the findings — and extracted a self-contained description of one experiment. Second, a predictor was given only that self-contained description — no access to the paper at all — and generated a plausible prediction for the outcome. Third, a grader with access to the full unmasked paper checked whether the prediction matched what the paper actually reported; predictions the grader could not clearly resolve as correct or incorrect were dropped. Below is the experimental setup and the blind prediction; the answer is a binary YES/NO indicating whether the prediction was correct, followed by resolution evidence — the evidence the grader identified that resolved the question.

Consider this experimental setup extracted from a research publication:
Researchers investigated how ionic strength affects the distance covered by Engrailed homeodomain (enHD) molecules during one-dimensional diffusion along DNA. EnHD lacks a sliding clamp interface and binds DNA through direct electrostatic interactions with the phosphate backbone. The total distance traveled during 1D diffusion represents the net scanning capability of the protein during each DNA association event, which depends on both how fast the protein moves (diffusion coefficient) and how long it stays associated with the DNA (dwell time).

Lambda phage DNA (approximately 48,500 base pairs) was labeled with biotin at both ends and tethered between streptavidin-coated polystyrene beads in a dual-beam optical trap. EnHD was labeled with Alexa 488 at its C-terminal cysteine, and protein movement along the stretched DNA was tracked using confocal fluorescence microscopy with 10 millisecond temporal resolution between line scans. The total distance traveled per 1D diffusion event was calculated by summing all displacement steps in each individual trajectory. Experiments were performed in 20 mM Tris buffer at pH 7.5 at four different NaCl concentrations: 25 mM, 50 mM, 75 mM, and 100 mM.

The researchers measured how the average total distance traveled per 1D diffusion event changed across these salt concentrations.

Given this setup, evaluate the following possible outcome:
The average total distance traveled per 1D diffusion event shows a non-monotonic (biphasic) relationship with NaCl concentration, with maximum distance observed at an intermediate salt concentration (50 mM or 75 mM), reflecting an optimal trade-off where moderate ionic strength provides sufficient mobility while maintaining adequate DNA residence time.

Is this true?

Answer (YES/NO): NO